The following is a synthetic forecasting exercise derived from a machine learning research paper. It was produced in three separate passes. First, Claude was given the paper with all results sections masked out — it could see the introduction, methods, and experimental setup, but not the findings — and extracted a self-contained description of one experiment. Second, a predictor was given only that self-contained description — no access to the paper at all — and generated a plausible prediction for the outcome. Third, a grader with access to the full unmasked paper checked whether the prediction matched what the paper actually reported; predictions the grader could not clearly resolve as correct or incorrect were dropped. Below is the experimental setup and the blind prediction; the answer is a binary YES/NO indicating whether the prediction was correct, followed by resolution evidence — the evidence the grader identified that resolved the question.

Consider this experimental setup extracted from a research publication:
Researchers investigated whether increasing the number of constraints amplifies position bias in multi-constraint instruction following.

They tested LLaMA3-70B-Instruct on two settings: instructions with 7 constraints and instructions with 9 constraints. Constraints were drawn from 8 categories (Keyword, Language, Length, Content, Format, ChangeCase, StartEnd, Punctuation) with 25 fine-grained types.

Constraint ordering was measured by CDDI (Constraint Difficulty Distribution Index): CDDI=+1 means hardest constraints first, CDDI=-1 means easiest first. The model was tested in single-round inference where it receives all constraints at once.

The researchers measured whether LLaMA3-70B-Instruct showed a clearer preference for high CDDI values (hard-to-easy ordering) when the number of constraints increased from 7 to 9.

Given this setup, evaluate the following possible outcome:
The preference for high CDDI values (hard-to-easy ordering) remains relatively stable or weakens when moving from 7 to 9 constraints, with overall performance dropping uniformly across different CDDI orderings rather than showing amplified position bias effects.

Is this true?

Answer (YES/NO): NO